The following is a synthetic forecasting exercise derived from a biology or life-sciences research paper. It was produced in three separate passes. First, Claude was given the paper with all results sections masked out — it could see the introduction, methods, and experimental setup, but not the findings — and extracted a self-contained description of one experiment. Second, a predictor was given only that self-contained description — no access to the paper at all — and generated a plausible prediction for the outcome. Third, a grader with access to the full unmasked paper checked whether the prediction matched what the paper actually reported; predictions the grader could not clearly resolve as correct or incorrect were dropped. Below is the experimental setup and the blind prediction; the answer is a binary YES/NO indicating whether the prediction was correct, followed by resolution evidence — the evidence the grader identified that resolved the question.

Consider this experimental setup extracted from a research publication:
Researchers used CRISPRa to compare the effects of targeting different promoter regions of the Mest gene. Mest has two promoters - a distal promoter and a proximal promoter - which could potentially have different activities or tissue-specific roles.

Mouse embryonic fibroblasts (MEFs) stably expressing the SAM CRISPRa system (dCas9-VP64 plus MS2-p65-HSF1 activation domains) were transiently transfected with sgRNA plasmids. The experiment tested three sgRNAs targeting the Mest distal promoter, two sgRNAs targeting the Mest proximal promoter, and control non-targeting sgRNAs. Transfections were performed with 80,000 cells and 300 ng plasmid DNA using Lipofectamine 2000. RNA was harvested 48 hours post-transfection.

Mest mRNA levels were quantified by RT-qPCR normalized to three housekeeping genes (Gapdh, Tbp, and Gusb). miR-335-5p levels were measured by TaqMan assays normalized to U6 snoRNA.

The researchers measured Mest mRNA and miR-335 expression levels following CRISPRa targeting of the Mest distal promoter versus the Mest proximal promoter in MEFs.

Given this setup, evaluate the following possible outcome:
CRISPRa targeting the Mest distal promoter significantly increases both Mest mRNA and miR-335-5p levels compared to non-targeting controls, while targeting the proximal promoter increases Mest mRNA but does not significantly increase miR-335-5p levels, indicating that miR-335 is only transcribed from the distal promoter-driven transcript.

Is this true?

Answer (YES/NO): NO